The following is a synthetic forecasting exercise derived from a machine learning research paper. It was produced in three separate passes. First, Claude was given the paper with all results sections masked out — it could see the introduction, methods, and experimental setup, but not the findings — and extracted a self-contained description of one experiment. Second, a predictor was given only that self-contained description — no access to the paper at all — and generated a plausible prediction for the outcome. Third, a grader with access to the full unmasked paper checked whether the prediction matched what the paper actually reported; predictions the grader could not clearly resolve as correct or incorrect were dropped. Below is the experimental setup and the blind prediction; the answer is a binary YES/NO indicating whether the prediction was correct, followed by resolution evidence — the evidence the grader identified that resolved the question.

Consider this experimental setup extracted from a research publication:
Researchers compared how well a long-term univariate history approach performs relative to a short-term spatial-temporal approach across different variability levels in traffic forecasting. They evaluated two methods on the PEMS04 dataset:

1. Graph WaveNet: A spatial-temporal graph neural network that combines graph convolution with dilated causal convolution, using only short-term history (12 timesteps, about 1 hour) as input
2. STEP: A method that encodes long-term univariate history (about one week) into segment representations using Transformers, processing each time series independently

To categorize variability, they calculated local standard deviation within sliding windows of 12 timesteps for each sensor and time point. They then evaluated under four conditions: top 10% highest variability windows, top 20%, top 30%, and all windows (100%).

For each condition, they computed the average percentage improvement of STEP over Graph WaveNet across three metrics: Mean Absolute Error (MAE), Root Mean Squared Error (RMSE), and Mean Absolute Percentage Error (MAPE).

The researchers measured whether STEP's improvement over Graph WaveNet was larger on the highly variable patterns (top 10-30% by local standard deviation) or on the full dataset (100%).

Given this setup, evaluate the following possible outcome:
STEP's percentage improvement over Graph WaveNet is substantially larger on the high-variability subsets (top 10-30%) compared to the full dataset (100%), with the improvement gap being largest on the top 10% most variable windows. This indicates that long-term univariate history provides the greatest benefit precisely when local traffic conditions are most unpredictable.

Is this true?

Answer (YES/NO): NO